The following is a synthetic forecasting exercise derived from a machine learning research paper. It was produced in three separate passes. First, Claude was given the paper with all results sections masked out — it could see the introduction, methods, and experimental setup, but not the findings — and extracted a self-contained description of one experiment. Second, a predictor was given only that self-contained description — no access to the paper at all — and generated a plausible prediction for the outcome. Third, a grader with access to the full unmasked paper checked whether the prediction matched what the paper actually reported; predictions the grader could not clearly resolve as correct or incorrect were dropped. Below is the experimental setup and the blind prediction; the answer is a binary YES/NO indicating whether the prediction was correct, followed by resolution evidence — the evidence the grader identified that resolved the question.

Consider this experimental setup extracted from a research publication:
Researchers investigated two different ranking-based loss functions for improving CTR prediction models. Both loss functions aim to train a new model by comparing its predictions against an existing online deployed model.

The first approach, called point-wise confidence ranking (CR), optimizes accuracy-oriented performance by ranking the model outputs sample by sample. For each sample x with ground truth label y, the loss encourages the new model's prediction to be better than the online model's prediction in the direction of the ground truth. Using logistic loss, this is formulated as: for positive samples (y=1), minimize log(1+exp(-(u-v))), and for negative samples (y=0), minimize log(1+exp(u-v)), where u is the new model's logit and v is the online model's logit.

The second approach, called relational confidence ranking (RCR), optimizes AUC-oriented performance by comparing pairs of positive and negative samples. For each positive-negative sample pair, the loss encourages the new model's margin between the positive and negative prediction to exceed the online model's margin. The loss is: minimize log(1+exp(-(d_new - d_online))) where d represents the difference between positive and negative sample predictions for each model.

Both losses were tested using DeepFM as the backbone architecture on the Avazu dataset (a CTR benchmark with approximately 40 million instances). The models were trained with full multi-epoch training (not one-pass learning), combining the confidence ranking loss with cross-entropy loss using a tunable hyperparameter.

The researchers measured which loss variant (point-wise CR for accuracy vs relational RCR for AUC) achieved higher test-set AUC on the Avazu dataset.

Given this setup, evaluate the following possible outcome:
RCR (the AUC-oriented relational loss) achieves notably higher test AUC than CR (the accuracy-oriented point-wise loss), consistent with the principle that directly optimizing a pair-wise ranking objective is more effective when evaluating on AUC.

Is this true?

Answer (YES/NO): NO